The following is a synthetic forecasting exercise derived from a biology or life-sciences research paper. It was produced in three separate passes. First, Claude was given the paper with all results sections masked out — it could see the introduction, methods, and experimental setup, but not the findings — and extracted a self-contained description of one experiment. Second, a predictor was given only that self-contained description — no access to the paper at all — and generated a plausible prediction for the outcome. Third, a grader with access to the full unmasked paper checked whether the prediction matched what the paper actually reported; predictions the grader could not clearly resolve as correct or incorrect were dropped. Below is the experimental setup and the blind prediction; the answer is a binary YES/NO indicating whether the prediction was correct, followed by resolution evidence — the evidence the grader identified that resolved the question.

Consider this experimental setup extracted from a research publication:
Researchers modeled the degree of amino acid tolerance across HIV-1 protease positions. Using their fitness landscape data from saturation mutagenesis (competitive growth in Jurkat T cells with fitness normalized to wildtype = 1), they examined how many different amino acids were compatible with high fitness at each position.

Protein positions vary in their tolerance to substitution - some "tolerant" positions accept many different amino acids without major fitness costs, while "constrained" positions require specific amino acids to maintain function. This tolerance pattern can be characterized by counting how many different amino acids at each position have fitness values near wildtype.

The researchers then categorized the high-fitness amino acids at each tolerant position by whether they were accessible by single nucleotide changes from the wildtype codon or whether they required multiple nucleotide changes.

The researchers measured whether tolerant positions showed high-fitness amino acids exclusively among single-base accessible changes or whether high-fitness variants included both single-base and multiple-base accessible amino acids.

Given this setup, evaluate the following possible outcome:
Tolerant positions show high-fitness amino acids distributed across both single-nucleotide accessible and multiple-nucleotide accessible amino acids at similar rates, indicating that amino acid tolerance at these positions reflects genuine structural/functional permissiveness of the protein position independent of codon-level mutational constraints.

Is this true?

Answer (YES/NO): NO